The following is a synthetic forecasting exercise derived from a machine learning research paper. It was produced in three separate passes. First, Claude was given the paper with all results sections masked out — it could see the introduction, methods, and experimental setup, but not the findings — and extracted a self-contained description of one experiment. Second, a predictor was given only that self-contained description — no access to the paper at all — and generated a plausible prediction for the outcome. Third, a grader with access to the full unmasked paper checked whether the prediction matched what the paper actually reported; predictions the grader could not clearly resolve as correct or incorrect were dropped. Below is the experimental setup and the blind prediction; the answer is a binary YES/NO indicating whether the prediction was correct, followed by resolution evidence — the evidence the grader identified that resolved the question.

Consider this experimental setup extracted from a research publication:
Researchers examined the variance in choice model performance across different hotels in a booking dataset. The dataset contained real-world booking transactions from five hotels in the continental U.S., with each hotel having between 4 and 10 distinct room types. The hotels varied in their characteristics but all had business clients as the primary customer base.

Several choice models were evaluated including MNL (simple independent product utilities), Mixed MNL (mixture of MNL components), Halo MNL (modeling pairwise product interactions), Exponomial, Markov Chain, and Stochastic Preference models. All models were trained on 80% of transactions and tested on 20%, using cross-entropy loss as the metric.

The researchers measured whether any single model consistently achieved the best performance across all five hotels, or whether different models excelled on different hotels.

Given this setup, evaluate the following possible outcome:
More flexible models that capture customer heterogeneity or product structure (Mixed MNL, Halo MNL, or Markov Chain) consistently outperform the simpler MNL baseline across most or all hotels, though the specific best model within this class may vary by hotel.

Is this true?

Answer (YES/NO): NO